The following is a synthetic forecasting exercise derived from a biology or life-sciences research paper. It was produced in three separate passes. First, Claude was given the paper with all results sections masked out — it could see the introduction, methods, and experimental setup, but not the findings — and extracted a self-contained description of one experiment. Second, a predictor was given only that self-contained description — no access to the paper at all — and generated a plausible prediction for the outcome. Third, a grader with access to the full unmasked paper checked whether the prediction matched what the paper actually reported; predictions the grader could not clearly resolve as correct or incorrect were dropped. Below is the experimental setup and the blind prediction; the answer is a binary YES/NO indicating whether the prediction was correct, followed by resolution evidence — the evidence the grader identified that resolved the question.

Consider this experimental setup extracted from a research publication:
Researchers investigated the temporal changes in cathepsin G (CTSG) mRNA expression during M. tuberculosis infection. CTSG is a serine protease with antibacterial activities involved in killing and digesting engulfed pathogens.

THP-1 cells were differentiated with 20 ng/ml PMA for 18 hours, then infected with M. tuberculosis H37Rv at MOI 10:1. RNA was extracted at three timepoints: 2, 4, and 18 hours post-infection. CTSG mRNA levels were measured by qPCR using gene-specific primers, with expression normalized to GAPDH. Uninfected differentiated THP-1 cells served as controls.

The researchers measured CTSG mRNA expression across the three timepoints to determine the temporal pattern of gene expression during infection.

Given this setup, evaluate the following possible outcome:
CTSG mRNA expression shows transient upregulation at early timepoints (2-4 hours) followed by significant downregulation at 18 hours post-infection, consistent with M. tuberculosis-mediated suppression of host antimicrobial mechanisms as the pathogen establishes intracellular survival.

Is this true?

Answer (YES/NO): NO